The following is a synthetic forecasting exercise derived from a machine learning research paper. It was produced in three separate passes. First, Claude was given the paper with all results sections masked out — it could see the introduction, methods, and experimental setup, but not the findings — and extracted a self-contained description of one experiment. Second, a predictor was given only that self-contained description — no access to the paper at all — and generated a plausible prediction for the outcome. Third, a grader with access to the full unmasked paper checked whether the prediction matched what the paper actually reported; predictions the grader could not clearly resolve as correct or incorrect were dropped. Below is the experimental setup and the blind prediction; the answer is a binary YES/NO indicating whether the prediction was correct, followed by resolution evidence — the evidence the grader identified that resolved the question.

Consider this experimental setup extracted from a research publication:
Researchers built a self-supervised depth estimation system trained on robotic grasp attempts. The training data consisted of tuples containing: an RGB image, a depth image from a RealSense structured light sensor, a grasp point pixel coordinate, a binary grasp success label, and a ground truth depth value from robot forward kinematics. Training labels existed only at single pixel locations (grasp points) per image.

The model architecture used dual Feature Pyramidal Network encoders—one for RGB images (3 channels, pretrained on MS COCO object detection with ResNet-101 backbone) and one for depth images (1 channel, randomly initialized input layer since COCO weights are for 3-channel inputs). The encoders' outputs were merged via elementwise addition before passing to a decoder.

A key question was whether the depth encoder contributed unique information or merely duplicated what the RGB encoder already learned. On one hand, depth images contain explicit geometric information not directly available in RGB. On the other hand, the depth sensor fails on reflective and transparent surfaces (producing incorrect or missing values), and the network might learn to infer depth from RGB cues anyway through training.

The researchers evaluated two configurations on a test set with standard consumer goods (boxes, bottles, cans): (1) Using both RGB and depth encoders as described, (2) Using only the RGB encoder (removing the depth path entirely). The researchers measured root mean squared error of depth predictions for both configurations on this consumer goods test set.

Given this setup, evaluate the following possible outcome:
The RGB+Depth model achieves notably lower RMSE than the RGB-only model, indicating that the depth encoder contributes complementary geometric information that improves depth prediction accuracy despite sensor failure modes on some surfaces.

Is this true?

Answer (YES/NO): YES